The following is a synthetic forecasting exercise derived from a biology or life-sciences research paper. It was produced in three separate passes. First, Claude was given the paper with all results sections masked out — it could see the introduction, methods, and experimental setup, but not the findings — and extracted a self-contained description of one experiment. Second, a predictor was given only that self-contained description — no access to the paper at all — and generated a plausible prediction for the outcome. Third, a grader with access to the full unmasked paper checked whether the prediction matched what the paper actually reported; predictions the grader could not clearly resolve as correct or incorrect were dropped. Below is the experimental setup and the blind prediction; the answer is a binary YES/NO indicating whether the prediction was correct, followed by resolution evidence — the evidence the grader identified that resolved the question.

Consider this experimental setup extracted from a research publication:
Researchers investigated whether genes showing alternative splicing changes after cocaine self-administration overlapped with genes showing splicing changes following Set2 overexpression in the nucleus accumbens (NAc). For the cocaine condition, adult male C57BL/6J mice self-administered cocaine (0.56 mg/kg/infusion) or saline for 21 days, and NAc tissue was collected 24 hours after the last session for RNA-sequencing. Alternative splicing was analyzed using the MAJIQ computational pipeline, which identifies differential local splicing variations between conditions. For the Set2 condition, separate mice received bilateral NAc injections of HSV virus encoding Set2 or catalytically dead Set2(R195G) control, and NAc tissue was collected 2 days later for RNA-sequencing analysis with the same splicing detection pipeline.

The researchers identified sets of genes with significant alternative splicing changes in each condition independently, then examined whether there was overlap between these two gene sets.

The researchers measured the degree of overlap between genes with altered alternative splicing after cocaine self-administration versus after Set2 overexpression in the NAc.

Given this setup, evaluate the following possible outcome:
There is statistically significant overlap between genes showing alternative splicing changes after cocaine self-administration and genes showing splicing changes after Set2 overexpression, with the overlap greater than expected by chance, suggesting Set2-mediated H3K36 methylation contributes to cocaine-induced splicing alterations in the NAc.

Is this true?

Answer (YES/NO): YES